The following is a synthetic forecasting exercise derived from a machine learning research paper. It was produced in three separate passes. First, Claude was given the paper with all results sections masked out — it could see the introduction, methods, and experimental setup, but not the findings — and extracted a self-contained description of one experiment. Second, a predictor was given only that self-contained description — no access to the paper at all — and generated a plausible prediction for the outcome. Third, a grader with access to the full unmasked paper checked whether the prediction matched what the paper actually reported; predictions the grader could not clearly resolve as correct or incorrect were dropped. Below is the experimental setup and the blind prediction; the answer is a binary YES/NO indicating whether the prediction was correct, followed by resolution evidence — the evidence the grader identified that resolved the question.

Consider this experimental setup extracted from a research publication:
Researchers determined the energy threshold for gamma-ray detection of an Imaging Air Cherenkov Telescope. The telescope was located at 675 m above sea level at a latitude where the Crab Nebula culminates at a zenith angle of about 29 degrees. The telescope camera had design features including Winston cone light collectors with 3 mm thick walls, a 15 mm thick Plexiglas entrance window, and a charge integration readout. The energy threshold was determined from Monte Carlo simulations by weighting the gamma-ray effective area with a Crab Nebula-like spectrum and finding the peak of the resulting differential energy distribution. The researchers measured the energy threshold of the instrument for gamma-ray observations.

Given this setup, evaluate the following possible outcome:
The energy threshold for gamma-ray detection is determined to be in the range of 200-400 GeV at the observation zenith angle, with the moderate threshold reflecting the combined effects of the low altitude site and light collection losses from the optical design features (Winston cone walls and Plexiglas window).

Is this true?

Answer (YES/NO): NO